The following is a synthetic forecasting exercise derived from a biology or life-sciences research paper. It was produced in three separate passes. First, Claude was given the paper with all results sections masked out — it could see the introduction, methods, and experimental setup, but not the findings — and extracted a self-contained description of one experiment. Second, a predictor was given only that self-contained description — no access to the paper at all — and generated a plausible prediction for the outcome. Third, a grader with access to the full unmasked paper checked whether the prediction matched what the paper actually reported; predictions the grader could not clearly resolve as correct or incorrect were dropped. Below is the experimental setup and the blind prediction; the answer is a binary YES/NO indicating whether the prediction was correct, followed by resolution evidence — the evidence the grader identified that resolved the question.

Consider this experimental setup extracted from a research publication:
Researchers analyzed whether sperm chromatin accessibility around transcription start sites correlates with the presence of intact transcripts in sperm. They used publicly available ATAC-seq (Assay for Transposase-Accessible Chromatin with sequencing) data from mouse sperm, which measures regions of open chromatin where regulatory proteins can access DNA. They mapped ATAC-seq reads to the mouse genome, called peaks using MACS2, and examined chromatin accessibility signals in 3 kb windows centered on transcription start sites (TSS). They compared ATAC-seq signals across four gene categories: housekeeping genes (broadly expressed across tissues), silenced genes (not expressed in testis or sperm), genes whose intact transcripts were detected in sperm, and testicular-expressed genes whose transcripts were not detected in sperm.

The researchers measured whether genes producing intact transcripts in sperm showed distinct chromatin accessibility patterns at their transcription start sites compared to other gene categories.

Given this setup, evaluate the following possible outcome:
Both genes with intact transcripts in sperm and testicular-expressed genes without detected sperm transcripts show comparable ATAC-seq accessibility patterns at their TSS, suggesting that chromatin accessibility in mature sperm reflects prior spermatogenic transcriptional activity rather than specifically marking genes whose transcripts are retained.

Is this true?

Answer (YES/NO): YES